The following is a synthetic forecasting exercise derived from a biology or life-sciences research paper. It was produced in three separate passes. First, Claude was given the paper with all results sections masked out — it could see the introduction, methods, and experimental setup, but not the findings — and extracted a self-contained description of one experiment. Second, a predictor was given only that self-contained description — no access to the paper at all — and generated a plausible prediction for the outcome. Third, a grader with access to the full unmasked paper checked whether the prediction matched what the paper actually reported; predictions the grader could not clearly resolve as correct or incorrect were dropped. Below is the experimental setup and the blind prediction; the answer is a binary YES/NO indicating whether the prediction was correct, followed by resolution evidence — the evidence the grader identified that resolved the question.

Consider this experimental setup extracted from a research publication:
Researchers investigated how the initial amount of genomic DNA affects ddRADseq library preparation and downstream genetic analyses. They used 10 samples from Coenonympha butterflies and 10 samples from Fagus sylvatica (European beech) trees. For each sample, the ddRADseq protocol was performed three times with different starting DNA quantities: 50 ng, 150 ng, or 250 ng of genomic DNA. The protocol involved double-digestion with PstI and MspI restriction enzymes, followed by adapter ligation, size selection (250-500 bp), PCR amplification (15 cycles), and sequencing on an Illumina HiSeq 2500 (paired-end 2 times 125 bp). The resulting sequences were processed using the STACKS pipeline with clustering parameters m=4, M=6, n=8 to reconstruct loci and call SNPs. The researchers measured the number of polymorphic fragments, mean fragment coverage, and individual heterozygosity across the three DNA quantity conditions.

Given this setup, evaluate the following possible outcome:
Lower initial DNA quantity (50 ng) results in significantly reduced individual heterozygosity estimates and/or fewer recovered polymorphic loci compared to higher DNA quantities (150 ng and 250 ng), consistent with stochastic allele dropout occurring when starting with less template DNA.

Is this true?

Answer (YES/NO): NO